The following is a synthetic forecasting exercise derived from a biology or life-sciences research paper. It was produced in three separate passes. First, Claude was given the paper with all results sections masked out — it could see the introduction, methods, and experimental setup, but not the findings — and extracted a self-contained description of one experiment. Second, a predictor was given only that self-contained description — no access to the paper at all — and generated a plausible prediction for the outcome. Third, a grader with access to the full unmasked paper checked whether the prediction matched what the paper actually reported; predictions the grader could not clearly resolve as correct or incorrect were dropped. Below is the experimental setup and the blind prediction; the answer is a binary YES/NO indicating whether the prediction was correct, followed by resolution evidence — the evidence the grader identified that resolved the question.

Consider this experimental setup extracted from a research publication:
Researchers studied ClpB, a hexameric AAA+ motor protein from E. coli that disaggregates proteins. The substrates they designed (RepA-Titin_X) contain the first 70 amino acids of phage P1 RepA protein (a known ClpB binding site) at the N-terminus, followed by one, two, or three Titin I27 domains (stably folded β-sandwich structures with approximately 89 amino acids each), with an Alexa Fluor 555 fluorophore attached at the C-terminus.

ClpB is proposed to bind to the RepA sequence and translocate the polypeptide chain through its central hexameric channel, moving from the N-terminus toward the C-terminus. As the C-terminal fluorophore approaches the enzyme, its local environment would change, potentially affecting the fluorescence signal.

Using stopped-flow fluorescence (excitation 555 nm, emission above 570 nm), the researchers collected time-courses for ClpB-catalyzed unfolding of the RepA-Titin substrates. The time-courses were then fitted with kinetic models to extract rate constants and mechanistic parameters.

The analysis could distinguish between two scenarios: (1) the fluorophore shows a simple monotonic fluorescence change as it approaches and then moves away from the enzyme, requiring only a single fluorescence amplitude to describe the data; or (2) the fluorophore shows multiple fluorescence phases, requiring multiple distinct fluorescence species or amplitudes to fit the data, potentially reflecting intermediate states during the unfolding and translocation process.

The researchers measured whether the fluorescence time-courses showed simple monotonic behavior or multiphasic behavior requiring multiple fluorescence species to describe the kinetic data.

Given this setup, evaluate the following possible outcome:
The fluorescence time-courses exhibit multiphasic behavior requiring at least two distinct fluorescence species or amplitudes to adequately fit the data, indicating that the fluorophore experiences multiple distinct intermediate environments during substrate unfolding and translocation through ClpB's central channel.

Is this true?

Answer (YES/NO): YES